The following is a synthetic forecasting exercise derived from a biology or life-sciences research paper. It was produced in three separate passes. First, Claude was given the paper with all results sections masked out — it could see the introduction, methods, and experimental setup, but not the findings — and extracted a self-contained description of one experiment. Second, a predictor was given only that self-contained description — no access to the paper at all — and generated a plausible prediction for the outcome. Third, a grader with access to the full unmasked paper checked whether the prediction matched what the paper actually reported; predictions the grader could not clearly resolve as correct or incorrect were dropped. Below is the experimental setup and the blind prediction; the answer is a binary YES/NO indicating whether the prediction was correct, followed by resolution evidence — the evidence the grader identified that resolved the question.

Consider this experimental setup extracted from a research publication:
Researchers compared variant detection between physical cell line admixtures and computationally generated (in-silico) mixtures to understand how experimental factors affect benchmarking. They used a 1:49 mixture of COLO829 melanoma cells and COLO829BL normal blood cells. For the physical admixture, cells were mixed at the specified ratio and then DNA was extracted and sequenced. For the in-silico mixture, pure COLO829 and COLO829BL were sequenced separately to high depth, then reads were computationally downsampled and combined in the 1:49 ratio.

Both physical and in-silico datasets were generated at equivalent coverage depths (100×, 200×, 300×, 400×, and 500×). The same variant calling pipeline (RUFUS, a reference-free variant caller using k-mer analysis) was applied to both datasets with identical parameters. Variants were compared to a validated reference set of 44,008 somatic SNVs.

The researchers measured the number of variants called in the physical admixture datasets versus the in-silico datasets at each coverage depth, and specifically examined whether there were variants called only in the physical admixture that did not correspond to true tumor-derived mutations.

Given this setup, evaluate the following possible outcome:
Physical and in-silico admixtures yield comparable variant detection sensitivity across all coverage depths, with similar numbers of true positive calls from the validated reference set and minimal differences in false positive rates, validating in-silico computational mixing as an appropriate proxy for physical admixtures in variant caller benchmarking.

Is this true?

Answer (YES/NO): NO